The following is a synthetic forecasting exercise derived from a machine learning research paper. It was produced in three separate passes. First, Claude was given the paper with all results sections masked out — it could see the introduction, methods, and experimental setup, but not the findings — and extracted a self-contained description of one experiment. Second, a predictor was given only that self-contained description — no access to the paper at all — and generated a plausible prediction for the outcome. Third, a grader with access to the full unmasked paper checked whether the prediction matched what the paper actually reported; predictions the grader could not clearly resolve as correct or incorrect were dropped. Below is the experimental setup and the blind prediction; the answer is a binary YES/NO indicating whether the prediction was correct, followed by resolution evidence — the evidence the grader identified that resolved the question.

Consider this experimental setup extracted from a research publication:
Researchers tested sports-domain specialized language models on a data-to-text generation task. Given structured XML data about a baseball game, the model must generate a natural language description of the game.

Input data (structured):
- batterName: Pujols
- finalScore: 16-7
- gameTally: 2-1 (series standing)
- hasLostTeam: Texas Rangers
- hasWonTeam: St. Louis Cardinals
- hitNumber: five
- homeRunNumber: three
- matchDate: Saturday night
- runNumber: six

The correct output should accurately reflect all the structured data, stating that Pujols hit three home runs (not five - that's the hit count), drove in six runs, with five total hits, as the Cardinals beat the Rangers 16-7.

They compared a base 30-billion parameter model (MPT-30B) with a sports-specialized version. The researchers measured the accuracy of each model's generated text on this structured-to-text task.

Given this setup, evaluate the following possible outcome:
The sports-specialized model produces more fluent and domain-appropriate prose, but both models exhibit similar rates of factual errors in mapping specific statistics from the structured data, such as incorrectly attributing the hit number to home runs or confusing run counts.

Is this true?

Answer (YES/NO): NO